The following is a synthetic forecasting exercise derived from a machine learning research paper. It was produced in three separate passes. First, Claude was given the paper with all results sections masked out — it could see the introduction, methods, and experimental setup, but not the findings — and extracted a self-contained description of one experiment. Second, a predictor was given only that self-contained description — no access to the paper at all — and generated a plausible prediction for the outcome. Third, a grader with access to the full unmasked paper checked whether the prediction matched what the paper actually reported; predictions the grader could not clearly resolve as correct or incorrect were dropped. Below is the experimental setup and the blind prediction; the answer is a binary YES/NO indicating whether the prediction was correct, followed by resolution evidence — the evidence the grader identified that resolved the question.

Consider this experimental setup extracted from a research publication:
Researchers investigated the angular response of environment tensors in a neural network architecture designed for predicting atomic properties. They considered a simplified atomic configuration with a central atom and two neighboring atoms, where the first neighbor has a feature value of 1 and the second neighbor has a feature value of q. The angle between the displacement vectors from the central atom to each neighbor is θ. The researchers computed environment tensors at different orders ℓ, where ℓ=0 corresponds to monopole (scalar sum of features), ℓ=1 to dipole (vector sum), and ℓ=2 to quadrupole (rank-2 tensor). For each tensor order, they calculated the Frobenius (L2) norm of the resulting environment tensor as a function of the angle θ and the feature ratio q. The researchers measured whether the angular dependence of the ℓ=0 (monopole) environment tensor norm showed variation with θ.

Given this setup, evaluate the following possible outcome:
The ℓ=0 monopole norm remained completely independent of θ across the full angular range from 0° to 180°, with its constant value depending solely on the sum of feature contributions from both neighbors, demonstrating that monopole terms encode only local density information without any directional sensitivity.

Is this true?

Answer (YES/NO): YES